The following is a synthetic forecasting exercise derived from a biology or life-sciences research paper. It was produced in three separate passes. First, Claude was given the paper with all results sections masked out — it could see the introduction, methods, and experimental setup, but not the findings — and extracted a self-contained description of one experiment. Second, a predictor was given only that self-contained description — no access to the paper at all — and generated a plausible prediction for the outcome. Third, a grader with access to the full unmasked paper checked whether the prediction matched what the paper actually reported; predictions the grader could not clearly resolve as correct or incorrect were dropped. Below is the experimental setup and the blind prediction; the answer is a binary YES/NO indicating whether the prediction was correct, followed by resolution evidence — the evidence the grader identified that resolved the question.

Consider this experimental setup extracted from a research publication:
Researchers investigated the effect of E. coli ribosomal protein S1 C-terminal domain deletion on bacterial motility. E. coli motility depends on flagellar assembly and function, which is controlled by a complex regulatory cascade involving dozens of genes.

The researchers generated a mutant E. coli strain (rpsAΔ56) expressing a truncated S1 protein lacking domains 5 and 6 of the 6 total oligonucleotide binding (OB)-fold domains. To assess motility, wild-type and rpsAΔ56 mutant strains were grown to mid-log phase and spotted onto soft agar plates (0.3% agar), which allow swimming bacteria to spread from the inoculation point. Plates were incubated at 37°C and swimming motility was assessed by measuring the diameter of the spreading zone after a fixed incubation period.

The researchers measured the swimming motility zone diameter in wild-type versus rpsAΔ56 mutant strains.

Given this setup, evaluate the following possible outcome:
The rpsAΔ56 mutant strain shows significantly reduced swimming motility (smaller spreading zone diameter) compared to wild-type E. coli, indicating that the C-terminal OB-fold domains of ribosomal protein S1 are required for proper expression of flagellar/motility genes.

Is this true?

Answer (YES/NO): YES